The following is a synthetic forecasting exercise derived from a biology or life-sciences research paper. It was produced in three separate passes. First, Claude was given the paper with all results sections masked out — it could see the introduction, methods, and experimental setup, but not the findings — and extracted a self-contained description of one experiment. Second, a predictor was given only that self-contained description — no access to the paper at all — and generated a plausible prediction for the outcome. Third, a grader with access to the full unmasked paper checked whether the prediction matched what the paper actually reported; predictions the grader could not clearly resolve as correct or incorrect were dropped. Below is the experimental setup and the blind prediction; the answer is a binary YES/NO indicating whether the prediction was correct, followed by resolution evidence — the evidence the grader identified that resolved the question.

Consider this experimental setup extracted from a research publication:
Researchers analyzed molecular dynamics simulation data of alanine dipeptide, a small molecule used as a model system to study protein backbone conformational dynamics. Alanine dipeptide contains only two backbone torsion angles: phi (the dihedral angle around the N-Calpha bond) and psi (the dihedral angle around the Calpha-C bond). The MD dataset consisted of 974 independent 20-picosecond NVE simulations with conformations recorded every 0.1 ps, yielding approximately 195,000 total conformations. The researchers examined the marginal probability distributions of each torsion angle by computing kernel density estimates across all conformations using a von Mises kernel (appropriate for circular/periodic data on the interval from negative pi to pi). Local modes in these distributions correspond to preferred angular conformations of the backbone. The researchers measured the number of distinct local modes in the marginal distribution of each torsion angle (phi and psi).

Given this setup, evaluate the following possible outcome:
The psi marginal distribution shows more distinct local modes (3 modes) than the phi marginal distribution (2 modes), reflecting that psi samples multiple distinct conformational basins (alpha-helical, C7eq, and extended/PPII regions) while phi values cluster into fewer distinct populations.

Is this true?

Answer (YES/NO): NO